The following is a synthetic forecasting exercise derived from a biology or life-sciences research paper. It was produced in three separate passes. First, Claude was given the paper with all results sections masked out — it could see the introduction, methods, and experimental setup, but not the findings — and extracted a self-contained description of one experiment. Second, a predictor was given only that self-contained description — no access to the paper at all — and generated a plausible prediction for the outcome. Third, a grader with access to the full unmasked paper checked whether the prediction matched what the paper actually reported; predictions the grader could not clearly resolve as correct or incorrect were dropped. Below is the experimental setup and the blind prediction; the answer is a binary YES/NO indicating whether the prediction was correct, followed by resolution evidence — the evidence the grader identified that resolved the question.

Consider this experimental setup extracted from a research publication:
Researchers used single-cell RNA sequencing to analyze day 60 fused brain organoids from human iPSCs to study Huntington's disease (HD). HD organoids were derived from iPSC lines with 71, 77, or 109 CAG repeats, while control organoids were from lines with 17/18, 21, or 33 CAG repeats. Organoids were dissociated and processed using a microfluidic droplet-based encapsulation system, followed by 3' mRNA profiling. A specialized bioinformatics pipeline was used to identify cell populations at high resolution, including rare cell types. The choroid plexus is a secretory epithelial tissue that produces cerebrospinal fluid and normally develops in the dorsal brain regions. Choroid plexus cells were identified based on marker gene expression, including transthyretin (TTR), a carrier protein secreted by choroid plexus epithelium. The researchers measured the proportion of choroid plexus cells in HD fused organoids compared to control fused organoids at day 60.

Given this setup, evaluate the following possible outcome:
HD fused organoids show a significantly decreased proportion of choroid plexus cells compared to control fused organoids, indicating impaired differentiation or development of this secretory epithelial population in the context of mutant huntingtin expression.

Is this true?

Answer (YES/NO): NO